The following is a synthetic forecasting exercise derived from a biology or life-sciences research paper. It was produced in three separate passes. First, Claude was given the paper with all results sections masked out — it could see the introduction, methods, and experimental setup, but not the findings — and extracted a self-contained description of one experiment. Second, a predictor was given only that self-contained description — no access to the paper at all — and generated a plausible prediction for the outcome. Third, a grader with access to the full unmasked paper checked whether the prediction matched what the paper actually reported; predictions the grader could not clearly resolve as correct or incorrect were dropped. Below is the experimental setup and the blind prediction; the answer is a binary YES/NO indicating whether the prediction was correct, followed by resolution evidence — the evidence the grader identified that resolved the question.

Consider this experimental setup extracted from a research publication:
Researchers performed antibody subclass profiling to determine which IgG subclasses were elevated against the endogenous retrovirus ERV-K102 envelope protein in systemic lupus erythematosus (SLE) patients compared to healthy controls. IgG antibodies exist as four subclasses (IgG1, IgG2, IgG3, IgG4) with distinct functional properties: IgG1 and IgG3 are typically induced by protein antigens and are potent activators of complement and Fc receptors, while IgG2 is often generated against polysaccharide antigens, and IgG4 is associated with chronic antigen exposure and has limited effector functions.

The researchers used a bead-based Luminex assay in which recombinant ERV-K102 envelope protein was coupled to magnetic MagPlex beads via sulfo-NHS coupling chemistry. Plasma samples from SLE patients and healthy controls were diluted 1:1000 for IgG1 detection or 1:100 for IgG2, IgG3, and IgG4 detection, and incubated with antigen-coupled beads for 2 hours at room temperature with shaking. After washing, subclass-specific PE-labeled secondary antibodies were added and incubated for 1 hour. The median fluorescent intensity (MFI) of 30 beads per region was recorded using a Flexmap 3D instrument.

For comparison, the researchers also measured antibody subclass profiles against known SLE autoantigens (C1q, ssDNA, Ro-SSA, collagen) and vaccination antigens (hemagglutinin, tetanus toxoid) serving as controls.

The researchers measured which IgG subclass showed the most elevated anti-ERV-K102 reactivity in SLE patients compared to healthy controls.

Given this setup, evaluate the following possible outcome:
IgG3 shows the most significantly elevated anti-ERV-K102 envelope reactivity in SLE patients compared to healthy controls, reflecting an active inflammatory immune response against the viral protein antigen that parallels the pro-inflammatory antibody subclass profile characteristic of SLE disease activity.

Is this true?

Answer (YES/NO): NO